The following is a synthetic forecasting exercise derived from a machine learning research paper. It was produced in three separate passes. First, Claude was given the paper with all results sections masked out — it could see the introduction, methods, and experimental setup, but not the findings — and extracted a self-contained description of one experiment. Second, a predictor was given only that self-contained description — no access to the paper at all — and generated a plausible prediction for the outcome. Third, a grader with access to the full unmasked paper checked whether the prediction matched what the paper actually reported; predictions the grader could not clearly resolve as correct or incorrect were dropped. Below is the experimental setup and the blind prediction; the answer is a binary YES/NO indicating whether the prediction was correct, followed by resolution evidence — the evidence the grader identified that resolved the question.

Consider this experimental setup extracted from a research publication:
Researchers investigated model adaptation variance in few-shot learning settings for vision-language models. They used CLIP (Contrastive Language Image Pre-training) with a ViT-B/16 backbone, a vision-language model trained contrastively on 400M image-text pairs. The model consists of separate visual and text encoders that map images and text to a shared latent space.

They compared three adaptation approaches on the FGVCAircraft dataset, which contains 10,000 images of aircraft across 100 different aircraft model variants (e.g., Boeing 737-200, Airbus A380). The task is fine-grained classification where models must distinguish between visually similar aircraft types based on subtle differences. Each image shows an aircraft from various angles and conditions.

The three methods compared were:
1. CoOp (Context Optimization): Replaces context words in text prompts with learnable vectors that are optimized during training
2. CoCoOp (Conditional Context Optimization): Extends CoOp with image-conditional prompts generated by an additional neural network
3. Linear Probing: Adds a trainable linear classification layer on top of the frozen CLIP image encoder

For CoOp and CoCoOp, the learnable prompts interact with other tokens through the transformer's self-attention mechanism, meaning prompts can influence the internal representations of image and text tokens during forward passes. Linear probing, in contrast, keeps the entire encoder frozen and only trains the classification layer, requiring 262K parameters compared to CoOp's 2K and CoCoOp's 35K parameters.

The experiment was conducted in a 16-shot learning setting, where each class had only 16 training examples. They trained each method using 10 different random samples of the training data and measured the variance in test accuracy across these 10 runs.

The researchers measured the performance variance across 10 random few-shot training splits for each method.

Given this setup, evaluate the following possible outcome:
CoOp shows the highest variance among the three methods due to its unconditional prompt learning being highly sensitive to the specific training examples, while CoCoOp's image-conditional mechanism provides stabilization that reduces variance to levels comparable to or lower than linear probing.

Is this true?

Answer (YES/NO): NO